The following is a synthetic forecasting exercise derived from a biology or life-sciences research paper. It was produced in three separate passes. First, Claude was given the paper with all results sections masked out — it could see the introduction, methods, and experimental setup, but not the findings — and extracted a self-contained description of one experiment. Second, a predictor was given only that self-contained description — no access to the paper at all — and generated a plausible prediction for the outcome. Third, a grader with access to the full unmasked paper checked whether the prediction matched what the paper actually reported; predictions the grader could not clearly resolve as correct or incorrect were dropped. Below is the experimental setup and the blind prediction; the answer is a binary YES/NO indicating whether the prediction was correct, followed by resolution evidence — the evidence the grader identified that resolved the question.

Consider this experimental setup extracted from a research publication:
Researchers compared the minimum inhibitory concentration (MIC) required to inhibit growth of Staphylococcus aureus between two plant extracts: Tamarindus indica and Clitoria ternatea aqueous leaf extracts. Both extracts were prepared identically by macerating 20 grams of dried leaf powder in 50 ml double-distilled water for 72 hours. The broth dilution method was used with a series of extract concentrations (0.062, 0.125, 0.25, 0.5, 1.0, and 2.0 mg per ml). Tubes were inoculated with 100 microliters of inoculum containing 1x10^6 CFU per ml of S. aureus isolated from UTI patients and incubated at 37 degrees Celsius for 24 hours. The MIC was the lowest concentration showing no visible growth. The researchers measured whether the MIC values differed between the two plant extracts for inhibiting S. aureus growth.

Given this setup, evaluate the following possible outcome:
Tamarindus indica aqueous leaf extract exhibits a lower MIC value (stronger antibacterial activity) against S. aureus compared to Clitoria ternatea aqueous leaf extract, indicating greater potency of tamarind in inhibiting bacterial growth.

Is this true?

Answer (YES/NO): NO